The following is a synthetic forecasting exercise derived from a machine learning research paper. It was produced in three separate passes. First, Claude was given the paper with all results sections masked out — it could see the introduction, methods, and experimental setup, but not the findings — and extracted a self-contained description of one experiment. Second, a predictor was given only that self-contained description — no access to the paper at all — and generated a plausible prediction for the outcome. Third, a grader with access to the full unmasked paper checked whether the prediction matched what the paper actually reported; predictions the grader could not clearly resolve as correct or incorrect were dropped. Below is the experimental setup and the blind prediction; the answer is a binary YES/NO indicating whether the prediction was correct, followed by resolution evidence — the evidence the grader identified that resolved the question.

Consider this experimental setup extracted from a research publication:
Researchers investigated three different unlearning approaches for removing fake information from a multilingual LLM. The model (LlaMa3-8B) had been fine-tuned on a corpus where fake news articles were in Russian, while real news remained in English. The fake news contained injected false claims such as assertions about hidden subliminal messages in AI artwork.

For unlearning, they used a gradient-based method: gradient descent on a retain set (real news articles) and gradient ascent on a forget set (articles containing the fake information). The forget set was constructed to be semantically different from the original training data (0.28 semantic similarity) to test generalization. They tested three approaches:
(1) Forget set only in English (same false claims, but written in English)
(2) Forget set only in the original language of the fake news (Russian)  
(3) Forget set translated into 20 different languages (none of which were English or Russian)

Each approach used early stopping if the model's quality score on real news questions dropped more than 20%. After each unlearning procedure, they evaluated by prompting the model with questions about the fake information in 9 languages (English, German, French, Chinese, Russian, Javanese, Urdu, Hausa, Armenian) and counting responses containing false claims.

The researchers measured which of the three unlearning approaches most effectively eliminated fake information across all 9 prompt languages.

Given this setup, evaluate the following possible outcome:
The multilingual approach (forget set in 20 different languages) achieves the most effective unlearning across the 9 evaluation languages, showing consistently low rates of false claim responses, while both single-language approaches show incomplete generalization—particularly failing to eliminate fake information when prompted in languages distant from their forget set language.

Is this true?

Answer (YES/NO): NO